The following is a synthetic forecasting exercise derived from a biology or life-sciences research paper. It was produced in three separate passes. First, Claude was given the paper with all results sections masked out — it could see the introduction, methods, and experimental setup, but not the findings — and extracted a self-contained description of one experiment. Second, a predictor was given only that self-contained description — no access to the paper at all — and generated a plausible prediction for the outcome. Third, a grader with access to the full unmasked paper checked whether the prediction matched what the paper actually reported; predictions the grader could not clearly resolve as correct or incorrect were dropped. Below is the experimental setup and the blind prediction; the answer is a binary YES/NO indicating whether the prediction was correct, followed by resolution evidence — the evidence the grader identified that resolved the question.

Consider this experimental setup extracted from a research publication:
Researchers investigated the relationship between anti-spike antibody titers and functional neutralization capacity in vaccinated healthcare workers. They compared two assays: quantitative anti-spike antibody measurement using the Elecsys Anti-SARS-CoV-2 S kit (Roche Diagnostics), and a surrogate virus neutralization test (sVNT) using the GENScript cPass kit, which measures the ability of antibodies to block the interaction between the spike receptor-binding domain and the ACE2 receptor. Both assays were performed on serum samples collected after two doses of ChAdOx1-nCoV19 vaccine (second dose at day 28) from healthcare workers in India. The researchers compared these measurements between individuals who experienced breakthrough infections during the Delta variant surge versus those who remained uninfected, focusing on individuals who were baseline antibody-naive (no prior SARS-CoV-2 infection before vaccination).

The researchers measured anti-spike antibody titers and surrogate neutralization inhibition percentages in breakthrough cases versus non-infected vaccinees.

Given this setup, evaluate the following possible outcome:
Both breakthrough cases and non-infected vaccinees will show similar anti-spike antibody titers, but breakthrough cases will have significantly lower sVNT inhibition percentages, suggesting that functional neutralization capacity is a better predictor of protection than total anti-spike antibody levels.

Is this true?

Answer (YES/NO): NO